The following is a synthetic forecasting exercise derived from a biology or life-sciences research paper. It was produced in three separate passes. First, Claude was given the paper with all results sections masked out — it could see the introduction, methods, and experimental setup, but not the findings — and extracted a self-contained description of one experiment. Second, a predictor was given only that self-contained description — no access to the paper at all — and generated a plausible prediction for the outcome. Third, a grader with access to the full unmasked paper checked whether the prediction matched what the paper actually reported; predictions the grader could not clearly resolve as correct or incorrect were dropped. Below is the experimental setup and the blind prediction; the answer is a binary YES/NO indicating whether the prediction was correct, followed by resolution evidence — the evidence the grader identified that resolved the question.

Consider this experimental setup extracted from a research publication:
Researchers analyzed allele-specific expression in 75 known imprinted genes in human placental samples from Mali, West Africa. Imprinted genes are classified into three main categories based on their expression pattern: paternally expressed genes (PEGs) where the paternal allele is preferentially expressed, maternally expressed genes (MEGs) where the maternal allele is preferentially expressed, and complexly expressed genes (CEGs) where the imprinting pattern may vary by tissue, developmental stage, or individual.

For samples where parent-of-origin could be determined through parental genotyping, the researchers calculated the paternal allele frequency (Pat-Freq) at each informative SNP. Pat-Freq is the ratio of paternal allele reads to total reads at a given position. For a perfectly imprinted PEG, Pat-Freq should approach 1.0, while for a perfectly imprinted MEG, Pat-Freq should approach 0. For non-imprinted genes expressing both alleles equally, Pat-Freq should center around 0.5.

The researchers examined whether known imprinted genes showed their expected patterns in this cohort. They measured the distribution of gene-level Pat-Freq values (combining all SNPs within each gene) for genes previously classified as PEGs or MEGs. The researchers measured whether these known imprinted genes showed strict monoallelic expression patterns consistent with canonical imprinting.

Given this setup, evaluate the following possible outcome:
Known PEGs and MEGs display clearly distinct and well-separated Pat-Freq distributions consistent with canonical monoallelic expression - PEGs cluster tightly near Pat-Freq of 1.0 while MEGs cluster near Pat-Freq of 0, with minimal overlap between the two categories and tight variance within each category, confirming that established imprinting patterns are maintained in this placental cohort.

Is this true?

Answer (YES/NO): NO